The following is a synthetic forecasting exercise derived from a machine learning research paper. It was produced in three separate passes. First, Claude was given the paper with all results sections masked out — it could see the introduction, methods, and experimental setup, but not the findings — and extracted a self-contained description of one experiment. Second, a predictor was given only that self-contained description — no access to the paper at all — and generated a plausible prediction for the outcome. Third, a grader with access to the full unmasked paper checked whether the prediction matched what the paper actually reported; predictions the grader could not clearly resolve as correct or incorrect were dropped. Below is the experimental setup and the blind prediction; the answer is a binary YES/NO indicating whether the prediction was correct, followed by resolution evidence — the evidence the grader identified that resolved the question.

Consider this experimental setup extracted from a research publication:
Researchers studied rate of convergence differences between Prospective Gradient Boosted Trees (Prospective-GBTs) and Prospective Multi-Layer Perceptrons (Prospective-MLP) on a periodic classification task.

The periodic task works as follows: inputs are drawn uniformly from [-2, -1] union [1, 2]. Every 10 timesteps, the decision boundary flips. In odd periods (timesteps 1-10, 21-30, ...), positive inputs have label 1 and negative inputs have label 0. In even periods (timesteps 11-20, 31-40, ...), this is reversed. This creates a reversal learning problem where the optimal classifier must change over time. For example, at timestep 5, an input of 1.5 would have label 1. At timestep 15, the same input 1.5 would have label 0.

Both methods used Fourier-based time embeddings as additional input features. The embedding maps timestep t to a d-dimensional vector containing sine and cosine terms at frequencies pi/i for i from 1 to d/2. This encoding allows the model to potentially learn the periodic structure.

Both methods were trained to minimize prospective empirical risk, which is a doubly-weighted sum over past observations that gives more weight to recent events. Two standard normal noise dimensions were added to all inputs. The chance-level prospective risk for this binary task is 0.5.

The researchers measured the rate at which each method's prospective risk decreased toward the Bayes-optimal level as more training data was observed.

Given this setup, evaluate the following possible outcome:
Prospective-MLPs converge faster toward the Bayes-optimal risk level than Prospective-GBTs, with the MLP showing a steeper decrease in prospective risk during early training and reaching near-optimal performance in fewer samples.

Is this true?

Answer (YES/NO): NO